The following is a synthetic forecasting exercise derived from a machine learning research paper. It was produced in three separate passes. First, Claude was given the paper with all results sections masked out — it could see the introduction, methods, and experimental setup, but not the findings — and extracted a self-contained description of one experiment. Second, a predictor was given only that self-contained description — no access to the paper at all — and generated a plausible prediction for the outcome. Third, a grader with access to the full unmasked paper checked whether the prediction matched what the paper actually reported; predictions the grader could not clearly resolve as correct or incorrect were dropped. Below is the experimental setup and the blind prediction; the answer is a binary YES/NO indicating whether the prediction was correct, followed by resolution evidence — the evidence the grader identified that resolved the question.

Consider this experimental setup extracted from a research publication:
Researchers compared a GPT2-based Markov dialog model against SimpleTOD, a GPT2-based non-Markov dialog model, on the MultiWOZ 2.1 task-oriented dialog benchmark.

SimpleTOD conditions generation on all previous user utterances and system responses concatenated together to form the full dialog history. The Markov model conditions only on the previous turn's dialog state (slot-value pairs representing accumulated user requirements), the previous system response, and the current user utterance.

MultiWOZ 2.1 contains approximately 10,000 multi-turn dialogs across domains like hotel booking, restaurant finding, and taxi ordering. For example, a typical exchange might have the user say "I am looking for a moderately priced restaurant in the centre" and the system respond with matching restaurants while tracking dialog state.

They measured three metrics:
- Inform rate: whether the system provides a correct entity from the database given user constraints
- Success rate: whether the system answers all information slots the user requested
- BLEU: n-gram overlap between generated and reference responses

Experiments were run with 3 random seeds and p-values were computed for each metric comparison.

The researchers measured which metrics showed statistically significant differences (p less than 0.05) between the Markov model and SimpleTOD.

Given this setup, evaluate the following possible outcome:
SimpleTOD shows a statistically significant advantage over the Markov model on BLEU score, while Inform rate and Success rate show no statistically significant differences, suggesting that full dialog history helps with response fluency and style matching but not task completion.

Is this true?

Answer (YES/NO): NO